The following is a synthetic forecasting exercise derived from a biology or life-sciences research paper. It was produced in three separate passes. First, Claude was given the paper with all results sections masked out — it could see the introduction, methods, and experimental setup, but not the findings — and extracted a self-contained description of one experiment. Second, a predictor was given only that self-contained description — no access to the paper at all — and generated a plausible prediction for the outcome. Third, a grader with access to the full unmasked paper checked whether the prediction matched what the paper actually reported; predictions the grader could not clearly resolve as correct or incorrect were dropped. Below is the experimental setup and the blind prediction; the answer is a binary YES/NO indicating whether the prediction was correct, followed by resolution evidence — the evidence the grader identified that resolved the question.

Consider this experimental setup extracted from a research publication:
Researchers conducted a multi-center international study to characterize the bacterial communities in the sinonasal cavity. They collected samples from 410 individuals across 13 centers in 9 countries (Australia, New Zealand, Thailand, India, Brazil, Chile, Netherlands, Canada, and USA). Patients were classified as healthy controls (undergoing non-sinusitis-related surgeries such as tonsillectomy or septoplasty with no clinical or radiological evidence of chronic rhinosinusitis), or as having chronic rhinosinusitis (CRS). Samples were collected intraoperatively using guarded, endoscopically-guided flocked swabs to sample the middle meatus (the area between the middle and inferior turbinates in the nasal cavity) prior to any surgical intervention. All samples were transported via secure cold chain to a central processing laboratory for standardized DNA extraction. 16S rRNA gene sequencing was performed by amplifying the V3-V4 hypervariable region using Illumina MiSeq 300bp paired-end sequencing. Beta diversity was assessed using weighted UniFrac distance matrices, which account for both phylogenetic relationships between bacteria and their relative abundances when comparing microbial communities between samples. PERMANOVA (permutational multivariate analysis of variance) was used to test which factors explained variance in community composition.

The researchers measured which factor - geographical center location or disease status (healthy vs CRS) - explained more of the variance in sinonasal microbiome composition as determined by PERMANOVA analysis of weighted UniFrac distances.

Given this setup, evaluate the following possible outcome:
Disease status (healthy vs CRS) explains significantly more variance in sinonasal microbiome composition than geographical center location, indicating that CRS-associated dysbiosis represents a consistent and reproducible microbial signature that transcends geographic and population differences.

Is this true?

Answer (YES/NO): NO